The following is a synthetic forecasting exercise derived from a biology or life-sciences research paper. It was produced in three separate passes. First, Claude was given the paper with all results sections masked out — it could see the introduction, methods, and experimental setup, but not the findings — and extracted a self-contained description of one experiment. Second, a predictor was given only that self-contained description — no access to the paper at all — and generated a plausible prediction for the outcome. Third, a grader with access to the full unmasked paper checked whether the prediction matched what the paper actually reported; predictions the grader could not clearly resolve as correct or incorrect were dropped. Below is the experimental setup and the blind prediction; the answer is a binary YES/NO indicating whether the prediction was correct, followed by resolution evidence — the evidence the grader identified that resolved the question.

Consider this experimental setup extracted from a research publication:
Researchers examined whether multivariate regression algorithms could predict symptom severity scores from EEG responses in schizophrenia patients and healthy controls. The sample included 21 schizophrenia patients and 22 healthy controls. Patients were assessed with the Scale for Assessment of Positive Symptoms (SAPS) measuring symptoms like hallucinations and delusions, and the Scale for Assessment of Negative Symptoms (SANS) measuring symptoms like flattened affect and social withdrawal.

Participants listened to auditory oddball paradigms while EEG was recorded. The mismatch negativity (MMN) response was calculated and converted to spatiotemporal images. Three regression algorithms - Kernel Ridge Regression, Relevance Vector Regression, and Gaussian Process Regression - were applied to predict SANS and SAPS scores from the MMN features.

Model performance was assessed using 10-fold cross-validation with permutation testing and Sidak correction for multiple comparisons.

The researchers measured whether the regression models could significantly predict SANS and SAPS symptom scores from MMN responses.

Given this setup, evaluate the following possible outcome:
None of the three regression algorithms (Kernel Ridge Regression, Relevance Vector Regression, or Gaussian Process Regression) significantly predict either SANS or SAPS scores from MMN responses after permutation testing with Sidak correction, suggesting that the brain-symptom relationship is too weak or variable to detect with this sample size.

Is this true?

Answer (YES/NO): YES